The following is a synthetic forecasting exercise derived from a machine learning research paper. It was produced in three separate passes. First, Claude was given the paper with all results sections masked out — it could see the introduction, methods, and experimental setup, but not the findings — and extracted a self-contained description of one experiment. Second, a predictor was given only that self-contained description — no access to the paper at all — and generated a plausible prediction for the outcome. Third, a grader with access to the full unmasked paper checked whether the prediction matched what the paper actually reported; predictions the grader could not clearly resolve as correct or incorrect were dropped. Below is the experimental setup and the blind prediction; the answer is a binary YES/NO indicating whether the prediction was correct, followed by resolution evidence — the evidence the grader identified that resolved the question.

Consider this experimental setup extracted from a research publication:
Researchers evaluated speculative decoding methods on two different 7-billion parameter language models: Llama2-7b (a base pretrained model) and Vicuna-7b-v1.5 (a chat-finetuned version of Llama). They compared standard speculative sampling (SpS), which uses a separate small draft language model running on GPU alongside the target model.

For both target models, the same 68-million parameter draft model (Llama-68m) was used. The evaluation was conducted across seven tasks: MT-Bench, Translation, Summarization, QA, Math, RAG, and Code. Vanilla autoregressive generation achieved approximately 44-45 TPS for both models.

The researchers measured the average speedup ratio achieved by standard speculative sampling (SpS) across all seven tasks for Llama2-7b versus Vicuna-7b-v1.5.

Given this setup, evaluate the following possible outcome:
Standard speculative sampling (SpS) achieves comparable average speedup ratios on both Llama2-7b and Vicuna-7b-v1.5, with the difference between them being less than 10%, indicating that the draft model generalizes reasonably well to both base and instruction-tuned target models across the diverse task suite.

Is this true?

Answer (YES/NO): NO